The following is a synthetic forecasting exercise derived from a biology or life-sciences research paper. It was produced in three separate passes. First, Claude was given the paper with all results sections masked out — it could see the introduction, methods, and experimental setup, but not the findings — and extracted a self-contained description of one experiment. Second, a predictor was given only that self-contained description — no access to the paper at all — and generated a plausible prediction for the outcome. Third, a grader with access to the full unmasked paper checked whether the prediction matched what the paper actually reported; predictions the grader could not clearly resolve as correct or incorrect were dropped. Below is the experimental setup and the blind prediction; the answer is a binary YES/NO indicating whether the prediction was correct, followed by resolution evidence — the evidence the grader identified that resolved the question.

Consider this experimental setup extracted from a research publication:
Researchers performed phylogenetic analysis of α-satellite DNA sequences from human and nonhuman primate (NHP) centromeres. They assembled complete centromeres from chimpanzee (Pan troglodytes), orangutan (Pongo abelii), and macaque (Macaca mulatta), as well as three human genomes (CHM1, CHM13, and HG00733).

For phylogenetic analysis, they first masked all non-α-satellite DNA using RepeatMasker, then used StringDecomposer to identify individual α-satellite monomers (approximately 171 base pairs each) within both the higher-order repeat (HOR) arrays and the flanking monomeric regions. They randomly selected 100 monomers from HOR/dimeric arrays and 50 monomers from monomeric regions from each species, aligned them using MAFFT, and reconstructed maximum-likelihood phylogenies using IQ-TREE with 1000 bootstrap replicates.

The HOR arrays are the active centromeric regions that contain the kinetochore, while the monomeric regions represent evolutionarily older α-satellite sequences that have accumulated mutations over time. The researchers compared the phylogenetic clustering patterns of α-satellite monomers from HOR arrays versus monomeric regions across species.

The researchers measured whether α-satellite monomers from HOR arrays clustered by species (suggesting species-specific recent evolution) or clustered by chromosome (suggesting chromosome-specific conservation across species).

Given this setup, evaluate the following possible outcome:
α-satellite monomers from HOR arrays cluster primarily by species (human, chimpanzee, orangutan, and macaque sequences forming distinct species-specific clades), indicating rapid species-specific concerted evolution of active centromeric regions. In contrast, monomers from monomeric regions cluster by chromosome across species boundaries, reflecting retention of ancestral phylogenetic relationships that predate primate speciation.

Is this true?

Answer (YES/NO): NO